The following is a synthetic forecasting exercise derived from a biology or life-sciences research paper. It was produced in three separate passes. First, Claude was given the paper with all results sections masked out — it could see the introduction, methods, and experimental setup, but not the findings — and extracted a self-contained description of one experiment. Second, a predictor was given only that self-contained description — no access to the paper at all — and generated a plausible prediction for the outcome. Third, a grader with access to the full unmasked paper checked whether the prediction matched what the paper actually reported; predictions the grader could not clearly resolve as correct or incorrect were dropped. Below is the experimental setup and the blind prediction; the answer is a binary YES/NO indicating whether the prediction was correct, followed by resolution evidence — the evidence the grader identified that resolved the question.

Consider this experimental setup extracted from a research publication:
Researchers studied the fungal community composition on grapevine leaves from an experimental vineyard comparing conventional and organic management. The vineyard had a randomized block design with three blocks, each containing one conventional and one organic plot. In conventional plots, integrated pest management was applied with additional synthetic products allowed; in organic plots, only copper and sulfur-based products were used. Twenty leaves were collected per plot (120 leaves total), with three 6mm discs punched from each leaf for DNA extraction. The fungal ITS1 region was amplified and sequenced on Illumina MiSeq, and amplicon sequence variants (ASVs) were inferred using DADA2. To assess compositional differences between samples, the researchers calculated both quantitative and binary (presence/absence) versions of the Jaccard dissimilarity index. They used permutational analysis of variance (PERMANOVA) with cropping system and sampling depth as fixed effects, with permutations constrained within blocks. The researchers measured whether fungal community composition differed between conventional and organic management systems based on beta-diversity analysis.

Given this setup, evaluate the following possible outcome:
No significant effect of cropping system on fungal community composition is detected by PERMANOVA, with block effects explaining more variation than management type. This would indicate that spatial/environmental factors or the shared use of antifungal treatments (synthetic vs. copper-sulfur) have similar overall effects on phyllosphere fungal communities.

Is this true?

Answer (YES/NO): NO